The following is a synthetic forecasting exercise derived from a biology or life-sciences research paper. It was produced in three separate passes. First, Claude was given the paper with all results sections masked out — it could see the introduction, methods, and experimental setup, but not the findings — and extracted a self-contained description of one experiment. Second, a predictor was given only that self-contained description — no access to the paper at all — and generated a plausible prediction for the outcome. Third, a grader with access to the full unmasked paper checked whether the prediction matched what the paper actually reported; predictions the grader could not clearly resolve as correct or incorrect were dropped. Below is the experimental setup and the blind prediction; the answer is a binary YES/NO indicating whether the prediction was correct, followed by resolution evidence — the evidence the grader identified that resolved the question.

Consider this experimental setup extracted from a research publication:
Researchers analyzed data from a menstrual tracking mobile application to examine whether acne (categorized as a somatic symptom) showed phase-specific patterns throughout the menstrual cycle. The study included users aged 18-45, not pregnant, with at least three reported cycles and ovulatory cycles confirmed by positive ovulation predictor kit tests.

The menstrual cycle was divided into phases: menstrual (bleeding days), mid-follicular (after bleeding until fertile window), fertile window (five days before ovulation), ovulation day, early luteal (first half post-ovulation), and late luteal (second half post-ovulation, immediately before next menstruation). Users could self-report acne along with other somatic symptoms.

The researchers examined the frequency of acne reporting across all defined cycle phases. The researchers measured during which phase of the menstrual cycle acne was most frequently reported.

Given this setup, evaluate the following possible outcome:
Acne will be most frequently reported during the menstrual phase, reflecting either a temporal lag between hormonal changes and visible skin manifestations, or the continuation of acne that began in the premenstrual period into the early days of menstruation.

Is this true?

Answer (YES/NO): NO